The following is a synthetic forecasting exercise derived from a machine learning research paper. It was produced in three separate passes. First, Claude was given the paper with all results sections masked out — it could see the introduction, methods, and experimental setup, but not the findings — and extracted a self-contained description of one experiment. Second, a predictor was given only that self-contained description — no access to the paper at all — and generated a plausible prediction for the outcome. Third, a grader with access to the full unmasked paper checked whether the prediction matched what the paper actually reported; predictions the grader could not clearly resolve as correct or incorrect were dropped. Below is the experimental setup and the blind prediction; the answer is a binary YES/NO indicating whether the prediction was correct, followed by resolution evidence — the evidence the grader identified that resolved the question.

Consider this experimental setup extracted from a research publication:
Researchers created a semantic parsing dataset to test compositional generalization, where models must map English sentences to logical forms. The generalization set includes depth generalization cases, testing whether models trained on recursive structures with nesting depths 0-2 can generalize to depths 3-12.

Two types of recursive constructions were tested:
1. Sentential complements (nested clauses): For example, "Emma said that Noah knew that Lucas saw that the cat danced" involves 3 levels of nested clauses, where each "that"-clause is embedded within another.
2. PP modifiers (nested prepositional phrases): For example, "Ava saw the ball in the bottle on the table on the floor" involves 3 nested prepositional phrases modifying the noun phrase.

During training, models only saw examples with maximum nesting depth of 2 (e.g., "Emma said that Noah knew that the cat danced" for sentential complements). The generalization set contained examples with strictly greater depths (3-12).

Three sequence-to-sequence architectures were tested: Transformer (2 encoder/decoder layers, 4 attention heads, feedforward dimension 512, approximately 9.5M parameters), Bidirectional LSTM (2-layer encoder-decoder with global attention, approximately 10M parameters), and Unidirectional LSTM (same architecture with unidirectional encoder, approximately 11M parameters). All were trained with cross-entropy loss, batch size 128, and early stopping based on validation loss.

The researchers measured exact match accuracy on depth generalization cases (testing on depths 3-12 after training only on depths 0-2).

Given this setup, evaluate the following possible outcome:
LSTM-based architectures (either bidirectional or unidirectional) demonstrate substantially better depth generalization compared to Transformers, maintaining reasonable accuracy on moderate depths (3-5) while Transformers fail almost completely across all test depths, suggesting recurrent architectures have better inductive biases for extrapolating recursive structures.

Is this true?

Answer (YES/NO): NO